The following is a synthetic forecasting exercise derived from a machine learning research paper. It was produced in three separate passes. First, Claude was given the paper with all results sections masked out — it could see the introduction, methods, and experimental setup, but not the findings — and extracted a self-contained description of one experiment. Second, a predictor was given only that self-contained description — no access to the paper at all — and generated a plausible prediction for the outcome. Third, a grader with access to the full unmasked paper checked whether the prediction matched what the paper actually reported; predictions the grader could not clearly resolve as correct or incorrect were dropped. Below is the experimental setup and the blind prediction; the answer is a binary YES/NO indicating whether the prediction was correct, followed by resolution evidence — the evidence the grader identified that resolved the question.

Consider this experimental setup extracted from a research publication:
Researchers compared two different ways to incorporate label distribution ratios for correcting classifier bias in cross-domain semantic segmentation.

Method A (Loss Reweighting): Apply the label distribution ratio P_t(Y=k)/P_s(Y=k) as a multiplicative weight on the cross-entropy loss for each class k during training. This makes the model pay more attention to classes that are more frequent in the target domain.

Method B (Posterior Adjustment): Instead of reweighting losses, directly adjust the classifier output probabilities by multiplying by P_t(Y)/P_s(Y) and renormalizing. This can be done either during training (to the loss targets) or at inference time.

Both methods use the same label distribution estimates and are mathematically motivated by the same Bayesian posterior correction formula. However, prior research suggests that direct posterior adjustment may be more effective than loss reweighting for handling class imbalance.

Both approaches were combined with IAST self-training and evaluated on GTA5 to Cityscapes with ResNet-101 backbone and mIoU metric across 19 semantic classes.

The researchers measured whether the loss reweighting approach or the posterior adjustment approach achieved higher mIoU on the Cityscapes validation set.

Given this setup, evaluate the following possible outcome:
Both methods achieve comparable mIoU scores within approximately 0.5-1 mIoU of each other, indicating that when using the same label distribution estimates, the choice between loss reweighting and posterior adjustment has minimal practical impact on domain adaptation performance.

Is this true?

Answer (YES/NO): NO